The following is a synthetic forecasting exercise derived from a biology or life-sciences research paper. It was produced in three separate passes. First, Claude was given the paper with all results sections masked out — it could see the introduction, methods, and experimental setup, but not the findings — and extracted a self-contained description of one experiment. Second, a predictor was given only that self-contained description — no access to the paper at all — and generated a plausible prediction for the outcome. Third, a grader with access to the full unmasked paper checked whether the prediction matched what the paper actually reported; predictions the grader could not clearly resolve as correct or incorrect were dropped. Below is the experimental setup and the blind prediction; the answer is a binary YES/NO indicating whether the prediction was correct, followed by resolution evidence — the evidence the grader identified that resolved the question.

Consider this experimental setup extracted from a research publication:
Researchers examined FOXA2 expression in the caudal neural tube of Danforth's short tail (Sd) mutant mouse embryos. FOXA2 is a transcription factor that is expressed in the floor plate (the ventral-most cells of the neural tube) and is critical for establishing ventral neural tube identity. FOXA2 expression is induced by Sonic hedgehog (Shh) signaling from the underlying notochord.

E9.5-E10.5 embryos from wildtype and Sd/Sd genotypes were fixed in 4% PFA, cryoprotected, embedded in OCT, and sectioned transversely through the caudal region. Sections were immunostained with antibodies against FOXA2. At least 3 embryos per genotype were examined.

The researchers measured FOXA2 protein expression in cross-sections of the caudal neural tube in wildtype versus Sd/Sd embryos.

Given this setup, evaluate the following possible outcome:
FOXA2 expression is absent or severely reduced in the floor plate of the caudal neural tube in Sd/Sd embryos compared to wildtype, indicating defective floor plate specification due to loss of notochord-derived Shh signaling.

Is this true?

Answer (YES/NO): YES